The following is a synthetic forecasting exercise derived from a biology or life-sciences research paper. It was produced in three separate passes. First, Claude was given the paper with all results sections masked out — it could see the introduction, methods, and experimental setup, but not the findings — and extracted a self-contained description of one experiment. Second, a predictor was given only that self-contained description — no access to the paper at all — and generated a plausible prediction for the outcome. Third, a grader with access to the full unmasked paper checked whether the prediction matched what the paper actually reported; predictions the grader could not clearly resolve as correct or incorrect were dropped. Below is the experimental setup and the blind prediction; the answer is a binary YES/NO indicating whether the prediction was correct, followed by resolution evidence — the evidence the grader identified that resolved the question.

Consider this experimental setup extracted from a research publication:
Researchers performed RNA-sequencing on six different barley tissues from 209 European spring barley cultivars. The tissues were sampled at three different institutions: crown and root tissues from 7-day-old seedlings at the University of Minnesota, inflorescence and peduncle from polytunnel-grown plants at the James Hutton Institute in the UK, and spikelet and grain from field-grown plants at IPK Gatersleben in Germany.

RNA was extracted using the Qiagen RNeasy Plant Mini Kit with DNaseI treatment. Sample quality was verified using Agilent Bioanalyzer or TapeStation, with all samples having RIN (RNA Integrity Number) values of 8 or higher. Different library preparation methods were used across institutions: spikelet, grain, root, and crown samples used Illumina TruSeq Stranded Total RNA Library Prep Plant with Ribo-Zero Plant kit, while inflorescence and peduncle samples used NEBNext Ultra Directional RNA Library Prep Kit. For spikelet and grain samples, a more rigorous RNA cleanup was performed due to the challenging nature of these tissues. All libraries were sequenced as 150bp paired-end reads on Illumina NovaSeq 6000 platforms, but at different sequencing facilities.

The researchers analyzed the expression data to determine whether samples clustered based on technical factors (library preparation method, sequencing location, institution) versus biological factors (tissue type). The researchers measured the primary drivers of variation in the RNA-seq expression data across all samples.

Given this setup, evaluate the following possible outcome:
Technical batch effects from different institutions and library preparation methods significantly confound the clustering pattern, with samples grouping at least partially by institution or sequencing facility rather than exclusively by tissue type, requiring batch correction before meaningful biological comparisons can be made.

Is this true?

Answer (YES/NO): NO